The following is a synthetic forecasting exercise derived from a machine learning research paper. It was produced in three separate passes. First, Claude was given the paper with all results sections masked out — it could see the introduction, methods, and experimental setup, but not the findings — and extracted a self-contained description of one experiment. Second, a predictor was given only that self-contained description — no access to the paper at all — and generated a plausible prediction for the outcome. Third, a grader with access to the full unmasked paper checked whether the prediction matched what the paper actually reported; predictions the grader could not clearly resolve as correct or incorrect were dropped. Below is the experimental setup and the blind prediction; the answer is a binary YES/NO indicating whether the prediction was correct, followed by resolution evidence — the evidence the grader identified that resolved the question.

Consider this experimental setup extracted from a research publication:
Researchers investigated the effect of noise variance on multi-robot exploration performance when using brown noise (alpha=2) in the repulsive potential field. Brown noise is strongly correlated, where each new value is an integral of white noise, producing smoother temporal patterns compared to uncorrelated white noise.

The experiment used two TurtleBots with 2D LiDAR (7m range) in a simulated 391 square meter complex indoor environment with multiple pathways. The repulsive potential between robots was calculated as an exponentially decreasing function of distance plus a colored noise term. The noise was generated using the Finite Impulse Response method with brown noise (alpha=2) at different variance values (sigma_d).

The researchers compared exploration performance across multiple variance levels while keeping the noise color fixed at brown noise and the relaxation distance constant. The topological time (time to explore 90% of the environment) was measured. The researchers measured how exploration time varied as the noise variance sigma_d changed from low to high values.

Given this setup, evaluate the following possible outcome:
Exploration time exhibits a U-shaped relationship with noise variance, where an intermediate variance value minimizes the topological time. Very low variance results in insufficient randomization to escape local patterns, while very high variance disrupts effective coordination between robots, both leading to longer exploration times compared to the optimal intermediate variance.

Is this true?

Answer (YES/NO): YES